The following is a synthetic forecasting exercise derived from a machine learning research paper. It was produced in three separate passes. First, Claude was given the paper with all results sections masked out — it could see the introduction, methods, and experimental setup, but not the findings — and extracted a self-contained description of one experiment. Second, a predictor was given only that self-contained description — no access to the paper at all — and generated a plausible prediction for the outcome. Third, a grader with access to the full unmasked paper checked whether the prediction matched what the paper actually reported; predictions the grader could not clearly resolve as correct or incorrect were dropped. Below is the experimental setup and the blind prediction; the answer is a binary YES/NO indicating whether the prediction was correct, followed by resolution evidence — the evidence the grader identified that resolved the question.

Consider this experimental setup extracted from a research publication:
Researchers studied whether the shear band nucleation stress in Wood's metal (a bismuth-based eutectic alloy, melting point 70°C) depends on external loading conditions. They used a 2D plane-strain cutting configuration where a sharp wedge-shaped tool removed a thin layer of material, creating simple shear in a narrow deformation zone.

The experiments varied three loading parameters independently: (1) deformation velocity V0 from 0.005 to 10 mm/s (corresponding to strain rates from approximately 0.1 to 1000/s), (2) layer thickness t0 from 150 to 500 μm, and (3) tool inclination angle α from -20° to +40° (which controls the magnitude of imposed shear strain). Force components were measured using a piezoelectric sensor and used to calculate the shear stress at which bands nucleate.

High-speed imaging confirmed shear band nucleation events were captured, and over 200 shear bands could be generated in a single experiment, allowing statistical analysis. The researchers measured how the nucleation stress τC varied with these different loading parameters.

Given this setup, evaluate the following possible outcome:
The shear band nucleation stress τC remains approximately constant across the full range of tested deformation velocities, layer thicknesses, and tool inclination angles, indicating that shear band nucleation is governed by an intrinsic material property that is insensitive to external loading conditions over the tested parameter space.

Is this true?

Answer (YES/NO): YES